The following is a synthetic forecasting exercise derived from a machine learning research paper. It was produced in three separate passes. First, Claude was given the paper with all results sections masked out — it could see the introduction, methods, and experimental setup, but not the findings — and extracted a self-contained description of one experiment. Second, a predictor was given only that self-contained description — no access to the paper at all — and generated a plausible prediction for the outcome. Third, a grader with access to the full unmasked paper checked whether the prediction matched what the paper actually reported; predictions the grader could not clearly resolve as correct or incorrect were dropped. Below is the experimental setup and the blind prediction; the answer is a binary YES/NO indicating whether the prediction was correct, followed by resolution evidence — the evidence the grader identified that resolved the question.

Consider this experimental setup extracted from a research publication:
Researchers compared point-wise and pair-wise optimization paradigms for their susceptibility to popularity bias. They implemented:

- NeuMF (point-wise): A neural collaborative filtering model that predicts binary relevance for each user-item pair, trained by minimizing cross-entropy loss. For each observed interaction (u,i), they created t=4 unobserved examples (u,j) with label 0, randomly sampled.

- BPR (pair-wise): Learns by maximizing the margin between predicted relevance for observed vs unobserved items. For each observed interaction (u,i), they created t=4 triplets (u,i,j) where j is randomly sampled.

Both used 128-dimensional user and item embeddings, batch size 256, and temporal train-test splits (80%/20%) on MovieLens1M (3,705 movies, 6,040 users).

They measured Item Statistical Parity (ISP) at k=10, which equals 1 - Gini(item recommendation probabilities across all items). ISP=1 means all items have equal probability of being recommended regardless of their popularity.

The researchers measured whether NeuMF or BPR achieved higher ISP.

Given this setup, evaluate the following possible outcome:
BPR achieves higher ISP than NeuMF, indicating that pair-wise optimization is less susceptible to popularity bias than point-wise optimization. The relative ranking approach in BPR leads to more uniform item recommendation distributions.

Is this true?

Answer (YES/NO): NO